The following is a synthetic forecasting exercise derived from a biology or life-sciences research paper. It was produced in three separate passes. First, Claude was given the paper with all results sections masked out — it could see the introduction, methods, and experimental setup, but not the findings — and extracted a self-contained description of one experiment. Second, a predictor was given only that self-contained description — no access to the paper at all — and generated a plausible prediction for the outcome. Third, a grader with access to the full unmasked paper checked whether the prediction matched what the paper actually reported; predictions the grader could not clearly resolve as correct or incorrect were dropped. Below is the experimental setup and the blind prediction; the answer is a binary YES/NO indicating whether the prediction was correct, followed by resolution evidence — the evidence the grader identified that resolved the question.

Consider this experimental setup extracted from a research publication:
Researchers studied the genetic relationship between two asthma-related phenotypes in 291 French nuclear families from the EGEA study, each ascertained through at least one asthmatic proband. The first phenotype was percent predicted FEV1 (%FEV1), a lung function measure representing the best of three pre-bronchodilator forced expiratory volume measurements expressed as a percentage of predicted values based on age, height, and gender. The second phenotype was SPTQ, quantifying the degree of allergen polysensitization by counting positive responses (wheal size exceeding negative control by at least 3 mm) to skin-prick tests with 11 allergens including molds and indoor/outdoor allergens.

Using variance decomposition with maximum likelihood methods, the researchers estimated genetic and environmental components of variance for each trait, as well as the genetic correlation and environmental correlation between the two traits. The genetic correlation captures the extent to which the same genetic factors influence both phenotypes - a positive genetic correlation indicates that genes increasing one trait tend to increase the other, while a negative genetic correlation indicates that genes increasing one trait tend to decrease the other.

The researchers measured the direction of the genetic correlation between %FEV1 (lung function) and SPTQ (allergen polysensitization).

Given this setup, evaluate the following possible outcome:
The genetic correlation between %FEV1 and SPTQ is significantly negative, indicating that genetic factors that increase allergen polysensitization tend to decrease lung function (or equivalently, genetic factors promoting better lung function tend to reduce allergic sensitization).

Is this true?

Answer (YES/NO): NO